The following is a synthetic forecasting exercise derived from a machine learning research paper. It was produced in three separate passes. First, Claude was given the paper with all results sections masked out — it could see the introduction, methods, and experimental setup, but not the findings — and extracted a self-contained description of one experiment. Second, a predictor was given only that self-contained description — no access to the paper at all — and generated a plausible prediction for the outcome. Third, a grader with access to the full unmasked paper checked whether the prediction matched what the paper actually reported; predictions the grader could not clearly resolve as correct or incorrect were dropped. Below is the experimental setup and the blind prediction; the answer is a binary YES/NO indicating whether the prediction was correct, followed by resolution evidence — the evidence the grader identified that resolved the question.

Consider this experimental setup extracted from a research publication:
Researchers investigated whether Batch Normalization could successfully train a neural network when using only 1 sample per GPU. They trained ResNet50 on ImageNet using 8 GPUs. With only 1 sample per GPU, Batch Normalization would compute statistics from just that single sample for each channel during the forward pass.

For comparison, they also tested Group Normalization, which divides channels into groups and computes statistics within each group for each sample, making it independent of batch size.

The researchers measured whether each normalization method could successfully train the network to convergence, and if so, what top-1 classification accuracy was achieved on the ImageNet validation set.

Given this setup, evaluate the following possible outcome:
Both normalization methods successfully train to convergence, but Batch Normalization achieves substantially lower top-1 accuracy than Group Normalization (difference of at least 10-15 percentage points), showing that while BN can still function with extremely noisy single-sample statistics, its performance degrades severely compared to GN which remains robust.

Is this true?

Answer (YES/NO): NO